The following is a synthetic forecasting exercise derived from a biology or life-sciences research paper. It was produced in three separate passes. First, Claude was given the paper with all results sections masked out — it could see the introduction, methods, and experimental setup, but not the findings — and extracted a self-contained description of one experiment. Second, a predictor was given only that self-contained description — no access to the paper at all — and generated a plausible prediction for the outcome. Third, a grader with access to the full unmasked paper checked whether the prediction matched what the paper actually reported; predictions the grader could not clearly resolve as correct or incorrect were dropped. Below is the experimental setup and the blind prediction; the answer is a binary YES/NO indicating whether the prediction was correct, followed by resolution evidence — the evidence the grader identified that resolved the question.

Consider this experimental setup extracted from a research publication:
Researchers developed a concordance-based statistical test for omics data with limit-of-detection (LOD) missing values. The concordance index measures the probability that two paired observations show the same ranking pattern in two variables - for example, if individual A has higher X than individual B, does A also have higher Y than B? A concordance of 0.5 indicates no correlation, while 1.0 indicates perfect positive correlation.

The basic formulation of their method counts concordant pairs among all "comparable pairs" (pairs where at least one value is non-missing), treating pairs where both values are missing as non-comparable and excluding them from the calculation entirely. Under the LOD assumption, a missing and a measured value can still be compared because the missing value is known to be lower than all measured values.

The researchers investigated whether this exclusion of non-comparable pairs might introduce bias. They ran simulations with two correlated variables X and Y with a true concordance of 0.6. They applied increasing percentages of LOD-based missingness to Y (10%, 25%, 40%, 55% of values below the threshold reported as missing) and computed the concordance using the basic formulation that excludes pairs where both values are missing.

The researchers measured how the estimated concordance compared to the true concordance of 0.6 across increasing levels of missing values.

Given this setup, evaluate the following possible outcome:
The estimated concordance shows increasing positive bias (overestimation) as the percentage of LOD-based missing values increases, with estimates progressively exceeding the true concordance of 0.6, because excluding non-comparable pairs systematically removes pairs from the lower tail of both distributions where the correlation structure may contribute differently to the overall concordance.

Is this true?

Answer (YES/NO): YES